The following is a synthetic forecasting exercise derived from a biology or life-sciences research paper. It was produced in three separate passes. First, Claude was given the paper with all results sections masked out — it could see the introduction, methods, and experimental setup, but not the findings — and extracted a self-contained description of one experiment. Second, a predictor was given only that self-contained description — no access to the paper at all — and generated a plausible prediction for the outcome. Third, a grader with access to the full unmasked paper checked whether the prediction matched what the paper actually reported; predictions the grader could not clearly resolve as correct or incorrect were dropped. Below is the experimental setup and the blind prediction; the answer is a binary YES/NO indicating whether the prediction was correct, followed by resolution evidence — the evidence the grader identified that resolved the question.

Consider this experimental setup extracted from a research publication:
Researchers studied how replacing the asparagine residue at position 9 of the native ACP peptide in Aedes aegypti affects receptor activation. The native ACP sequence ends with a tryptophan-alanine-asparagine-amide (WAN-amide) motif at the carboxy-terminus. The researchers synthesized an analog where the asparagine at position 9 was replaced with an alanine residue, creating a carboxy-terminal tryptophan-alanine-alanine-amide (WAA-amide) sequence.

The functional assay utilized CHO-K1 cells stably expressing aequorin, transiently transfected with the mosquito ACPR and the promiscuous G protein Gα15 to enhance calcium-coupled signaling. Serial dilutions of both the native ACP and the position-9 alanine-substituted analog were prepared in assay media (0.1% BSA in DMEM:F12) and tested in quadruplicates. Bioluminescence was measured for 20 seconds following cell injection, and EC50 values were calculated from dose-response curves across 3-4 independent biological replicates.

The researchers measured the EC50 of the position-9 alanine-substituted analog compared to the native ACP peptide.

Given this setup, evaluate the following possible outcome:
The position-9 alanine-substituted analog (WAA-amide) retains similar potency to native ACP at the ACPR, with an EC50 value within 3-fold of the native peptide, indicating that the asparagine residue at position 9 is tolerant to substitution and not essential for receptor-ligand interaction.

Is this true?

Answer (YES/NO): NO